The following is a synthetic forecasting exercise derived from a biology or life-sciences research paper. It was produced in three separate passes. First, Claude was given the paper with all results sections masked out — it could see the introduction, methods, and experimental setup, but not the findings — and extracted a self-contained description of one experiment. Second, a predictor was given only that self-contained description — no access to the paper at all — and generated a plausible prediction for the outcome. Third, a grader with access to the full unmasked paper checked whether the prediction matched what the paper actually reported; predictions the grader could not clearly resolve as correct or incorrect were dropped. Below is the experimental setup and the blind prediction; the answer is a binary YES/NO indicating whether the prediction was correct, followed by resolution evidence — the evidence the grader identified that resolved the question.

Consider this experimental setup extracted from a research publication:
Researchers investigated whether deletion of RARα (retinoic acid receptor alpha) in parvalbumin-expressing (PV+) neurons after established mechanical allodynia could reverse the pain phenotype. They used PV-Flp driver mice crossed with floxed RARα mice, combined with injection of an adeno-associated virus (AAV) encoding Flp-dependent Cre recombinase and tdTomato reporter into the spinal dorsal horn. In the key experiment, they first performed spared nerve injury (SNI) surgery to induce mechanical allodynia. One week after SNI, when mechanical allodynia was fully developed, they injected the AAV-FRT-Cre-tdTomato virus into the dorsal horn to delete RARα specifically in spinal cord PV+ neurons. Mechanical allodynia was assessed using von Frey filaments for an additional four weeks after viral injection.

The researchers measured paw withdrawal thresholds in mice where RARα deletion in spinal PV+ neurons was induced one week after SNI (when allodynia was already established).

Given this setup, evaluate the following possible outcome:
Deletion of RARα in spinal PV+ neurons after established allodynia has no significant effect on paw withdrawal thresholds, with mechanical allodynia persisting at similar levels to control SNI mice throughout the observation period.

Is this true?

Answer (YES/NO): YES